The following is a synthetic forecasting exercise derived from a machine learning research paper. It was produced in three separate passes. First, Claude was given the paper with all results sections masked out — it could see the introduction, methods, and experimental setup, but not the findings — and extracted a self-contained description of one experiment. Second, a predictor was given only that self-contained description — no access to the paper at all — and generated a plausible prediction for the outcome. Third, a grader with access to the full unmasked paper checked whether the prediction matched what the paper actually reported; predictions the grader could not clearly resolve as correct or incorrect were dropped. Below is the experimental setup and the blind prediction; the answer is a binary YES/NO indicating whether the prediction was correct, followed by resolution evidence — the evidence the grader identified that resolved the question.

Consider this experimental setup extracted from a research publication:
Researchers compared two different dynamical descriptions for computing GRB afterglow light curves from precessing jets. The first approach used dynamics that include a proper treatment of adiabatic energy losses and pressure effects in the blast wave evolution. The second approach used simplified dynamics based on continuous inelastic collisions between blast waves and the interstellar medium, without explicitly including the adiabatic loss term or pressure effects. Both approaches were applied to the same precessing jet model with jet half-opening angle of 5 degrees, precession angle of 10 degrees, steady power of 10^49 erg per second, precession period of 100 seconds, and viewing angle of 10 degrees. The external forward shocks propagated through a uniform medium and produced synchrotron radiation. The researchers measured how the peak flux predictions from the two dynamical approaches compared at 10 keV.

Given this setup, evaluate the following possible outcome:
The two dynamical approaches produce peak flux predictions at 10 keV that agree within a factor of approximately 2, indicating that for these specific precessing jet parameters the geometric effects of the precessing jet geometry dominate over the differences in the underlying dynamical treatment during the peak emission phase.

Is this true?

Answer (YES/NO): YES